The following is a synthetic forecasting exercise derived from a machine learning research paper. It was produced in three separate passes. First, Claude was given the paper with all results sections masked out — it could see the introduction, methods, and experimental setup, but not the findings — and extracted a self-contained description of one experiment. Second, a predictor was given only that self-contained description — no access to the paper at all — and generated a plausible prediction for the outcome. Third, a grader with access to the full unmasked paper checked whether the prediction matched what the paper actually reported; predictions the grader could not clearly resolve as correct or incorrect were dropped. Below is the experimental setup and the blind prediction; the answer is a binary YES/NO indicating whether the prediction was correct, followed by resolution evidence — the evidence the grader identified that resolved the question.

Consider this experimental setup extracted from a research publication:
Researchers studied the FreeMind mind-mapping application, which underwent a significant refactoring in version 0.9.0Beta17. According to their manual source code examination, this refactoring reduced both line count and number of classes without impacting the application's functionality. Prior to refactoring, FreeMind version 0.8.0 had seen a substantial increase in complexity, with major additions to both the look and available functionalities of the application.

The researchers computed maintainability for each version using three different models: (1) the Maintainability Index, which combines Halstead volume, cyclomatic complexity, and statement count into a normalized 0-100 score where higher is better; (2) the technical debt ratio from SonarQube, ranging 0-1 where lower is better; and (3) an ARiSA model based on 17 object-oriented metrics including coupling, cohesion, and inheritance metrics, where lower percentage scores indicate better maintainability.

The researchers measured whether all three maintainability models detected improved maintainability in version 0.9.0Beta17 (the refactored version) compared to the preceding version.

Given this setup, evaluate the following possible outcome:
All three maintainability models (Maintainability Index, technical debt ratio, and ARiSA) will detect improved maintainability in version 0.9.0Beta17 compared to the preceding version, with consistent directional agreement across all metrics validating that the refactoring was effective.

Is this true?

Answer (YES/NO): YES